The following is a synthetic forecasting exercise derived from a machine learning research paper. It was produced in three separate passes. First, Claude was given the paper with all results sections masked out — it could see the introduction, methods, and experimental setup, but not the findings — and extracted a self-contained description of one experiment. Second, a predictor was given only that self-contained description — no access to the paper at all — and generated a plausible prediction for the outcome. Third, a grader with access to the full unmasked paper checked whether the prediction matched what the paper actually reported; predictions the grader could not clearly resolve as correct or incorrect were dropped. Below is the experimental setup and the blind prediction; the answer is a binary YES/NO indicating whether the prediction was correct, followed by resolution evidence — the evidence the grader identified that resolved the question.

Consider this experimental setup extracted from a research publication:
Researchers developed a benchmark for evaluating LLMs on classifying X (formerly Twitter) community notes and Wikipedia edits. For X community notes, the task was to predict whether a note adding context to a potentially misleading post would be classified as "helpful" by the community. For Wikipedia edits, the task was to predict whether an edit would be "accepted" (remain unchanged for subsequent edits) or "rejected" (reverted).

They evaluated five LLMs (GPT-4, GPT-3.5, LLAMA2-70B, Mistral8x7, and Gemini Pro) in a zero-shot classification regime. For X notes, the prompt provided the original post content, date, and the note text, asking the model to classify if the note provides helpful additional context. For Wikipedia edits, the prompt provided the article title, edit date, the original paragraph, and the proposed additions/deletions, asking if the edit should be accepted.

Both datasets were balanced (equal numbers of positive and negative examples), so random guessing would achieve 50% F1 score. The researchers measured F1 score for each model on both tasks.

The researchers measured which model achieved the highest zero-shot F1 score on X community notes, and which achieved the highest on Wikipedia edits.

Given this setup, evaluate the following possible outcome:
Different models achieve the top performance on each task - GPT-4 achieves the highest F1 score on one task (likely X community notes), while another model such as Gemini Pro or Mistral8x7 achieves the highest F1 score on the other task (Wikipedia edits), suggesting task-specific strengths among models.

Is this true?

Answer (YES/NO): NO